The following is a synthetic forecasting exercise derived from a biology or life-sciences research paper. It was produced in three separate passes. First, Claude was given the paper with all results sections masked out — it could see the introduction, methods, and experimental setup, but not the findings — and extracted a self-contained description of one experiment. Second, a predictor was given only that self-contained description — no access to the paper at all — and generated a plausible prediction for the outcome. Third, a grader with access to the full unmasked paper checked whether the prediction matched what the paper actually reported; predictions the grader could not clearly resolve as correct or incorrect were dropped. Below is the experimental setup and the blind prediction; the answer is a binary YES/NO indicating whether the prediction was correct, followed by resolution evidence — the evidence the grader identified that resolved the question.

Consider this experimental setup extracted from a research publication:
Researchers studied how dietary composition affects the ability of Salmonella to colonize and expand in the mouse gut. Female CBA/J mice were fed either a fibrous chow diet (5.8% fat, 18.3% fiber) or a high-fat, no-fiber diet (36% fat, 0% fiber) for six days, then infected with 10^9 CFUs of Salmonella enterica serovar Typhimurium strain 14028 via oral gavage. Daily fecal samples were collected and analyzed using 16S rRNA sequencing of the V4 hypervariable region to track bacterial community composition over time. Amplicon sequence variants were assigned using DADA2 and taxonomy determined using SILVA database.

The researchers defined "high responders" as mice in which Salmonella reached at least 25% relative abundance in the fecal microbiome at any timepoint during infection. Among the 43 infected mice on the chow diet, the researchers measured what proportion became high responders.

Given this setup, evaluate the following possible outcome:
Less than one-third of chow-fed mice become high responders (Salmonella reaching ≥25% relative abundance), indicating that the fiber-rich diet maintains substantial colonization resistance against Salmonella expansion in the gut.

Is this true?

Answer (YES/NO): YES